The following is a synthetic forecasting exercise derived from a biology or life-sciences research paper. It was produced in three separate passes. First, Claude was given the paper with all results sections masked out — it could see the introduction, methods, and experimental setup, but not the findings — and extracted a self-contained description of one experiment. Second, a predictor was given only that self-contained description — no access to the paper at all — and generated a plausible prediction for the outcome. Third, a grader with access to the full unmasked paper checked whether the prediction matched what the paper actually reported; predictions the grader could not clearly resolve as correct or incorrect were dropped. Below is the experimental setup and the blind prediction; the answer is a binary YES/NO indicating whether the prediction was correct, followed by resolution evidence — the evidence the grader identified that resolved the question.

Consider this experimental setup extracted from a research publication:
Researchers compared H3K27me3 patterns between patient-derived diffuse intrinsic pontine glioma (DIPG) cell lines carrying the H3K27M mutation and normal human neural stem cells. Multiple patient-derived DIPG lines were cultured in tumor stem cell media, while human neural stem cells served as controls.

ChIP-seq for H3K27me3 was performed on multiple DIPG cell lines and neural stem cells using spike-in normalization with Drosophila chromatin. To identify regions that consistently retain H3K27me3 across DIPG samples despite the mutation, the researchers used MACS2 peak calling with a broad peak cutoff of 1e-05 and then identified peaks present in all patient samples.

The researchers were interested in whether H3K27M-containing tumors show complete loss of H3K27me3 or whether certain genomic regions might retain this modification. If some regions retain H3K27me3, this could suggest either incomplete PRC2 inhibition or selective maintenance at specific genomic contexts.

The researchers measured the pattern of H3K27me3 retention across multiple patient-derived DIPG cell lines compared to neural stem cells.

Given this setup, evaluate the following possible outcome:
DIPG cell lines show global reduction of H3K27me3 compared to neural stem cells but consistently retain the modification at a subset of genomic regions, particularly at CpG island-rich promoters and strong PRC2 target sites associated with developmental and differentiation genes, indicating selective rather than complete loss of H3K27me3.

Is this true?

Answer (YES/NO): YES